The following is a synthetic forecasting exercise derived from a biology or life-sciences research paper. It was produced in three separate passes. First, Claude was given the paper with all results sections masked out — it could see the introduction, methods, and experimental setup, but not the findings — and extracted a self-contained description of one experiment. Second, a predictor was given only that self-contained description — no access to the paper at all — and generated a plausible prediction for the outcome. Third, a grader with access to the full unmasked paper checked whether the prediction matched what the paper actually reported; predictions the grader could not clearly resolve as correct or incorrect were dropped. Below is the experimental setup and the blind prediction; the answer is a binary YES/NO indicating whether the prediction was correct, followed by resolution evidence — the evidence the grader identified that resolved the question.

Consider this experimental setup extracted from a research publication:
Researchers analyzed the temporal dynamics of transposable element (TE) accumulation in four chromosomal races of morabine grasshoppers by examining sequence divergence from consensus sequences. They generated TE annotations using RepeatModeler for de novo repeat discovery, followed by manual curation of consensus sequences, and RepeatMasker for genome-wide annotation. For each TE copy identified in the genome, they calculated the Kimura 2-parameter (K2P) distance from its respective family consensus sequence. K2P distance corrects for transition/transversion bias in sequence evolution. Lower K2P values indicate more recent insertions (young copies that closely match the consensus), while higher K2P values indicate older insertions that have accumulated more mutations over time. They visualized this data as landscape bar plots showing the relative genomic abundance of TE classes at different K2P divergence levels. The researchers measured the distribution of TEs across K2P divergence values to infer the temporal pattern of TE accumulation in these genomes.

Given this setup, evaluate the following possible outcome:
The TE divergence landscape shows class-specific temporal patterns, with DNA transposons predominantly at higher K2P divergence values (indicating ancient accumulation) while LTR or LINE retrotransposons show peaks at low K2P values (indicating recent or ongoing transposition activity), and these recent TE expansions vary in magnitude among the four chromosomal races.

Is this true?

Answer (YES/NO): NO